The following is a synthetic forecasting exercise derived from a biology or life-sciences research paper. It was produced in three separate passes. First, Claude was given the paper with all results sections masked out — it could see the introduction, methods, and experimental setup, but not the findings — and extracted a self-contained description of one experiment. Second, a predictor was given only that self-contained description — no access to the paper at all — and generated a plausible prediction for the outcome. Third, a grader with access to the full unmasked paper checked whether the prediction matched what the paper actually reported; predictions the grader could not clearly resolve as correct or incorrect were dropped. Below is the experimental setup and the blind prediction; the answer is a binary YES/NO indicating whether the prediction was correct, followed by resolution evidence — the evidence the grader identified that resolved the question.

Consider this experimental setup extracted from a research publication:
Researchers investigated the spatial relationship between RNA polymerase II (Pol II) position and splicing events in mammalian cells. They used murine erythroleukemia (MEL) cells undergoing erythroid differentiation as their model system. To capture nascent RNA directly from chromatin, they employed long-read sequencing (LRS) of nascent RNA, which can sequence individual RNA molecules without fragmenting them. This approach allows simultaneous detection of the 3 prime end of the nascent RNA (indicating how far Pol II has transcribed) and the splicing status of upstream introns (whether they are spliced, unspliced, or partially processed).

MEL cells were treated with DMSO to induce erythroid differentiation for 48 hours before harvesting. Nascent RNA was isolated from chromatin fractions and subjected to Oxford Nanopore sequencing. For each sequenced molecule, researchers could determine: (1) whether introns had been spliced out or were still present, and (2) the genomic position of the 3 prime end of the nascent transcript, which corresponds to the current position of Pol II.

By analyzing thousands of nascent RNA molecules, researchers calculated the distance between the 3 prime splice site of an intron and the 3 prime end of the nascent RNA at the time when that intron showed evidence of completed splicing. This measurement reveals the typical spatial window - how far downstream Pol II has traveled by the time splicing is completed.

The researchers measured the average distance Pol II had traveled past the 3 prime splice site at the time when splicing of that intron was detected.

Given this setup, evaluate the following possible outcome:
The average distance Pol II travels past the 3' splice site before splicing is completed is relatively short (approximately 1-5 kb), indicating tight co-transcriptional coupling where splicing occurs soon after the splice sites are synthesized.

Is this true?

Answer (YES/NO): NO